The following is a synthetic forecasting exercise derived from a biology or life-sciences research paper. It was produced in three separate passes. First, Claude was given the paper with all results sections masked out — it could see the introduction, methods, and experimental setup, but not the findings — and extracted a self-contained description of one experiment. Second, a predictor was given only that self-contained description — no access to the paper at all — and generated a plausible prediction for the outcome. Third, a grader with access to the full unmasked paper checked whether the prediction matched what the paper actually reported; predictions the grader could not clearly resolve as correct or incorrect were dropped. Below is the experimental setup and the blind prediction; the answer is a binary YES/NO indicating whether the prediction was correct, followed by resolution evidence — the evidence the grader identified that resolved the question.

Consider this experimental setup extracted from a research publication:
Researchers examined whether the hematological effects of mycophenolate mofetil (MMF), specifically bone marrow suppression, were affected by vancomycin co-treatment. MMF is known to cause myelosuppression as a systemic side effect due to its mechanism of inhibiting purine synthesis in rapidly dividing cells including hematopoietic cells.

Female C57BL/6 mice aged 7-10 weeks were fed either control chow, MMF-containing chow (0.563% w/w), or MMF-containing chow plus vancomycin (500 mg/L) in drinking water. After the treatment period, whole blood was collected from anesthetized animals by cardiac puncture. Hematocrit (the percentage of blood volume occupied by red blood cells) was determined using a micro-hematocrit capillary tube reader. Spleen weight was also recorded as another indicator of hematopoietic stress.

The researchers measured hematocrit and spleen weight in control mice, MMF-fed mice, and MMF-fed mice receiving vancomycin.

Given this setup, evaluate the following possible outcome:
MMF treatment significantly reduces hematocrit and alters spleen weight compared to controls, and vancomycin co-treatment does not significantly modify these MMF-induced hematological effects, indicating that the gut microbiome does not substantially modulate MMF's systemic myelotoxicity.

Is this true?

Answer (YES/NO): NO